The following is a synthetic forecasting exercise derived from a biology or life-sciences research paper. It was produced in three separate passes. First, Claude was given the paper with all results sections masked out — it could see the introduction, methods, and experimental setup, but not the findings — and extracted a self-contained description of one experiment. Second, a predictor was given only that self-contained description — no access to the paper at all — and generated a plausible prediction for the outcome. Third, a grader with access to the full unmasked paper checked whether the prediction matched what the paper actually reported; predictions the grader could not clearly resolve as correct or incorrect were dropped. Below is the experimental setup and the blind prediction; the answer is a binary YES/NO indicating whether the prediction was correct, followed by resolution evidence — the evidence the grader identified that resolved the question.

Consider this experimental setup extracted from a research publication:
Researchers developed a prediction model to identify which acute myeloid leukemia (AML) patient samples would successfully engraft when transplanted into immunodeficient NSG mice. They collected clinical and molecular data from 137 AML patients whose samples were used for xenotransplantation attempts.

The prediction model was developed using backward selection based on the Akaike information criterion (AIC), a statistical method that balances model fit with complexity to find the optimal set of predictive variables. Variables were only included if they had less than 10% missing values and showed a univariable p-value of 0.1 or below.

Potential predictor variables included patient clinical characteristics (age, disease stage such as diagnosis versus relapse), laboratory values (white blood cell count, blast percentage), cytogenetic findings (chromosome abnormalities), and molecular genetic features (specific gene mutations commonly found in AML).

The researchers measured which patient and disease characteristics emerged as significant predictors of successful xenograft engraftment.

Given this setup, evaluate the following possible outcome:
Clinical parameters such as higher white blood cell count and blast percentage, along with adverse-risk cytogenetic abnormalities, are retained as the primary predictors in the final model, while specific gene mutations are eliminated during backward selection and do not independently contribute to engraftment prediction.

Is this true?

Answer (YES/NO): NO